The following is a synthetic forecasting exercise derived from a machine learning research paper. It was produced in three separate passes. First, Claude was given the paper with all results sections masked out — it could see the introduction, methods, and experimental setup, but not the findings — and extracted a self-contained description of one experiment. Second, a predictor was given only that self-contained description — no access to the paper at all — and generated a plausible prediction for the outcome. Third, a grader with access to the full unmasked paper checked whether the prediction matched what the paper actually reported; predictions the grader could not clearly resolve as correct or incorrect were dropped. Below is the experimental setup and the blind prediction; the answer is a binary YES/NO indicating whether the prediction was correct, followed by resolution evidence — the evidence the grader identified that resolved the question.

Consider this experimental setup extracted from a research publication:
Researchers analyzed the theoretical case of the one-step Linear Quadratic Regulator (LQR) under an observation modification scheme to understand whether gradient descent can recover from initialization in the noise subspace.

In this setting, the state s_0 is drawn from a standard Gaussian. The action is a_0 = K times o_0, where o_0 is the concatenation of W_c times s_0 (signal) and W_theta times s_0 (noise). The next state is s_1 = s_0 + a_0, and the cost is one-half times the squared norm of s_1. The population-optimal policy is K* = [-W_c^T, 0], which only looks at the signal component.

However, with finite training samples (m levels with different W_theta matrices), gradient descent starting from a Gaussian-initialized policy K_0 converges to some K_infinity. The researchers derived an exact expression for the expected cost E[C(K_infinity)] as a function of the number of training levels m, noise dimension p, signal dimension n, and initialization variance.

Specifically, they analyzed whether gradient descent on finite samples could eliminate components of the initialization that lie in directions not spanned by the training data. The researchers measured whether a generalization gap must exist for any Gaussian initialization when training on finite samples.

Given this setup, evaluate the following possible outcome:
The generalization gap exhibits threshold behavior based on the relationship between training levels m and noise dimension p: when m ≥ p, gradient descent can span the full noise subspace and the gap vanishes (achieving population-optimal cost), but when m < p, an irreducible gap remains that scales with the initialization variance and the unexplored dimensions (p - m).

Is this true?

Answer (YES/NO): NO